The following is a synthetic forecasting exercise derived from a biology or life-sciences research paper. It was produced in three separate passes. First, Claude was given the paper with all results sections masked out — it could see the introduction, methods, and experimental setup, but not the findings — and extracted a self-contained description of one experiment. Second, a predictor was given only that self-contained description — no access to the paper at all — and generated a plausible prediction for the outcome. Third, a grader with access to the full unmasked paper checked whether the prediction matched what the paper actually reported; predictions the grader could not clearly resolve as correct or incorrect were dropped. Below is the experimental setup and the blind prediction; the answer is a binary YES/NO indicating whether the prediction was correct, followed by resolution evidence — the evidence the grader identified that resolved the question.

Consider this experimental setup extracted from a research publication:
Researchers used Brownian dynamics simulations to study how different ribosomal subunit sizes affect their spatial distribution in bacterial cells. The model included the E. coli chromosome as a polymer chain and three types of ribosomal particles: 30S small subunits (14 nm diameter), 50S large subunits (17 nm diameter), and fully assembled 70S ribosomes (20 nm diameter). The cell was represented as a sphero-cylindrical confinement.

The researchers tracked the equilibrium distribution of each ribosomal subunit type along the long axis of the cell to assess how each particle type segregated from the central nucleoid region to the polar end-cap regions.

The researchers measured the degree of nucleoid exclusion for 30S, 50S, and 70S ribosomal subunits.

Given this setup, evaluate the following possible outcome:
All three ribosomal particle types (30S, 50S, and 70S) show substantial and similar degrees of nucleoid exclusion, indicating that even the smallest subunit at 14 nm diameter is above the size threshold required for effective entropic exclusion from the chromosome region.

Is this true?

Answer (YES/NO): NO